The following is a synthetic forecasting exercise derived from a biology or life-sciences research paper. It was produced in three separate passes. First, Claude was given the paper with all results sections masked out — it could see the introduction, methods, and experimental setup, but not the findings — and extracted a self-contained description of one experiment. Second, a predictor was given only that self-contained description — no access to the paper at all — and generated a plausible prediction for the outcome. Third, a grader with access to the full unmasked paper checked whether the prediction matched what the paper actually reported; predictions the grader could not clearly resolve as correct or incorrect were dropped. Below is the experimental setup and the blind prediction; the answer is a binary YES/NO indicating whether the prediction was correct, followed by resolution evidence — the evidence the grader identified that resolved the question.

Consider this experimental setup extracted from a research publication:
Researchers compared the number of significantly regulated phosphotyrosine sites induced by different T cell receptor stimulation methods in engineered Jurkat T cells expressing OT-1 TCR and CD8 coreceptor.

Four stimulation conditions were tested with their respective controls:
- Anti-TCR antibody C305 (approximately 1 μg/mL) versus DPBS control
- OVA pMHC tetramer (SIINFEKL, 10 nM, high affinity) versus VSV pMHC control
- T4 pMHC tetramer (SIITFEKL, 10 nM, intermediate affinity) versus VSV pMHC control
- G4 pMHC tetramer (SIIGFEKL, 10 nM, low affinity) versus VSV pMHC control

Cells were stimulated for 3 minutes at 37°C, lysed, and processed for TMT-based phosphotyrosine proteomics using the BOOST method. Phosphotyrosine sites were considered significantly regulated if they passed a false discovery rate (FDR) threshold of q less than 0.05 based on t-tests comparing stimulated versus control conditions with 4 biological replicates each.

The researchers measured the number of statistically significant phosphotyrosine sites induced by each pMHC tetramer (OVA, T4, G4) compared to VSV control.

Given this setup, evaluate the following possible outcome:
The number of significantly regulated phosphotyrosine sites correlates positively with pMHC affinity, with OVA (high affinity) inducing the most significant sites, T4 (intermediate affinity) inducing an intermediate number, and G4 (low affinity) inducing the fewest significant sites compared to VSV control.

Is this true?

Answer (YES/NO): YES